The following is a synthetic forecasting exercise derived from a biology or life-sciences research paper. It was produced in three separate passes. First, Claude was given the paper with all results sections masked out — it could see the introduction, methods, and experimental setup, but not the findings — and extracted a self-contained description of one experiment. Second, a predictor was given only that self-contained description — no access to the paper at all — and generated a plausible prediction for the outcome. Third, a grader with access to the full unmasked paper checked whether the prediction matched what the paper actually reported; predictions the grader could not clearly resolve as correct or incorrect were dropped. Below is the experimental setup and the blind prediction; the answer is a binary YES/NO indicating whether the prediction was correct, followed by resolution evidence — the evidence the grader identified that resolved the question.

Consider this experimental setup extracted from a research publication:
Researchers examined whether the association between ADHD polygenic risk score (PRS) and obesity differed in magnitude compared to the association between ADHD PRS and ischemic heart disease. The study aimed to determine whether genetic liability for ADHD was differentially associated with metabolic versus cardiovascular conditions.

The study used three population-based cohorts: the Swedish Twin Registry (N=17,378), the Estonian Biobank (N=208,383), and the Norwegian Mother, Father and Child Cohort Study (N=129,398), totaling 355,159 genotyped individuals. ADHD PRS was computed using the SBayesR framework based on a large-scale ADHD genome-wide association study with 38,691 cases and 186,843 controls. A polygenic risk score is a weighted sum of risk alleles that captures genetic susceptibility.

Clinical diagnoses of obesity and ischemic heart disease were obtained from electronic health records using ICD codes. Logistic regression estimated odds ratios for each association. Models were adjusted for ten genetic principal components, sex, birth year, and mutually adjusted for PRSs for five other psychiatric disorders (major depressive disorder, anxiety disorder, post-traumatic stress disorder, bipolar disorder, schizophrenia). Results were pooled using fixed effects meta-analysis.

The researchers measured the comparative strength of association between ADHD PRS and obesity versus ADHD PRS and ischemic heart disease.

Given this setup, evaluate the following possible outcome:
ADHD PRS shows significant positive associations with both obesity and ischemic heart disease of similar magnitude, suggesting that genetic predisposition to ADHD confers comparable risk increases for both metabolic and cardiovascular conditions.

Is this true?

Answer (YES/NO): NO